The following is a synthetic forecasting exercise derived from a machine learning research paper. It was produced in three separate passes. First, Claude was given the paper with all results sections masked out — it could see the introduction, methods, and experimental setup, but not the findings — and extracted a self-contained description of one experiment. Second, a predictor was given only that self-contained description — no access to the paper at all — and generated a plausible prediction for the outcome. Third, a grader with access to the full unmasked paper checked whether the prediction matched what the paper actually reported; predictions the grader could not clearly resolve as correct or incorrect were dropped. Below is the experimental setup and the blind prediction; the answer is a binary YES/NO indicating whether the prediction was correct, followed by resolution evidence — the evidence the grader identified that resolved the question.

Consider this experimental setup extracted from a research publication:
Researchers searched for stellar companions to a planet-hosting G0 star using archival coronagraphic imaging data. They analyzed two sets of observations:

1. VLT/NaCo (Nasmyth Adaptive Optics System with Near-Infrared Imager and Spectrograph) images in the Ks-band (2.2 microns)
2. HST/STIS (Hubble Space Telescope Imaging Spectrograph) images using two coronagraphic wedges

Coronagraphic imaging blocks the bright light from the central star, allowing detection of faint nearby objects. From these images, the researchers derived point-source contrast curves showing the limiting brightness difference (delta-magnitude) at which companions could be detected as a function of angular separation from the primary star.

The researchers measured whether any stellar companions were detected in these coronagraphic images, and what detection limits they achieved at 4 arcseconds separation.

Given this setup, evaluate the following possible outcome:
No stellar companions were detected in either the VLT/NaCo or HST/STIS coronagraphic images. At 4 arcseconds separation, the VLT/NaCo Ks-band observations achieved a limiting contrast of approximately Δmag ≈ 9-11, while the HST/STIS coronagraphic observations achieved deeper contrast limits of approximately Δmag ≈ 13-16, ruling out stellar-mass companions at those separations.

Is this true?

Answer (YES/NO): NO